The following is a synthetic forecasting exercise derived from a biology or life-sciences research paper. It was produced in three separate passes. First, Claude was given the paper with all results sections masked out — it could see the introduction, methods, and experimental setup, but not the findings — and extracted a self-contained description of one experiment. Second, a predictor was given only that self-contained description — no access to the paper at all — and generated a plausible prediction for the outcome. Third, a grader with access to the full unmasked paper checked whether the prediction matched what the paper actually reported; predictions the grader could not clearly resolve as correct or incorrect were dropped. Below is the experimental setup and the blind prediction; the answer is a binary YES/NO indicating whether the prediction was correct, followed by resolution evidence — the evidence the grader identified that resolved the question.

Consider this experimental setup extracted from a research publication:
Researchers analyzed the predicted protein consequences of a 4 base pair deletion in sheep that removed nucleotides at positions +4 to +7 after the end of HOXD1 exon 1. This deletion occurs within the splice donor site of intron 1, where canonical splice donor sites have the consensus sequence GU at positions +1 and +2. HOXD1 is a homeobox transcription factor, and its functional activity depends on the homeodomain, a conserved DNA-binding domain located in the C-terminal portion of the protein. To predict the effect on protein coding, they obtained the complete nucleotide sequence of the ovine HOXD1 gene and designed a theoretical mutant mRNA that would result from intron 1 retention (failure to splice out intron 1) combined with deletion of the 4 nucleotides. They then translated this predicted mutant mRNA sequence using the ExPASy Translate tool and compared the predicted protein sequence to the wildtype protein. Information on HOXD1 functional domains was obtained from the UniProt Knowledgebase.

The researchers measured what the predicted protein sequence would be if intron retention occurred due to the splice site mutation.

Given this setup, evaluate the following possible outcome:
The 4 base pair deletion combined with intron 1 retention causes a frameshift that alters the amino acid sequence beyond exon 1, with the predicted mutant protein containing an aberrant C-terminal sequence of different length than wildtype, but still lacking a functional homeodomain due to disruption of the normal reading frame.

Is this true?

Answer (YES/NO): NO